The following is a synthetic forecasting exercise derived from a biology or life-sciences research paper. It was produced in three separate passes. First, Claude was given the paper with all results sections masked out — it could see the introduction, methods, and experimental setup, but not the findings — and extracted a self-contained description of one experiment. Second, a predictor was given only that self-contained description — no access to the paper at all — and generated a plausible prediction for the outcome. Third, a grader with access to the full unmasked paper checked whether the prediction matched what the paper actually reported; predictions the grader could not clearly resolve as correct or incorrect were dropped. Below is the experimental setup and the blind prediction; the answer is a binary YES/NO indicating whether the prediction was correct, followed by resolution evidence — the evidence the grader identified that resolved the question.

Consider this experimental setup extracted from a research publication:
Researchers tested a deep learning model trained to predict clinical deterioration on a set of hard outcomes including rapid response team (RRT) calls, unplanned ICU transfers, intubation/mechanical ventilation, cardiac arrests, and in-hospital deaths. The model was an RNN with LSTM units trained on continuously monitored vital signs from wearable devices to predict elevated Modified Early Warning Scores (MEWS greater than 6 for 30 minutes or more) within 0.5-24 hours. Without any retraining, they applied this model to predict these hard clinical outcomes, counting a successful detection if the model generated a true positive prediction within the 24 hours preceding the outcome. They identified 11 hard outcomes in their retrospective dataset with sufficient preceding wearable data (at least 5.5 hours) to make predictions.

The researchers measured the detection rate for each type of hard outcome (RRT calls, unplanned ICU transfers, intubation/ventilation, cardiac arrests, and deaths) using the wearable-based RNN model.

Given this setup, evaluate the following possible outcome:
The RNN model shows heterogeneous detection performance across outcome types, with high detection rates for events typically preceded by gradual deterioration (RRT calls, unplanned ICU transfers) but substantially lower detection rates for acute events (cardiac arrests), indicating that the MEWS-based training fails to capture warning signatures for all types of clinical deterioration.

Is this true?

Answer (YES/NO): NO